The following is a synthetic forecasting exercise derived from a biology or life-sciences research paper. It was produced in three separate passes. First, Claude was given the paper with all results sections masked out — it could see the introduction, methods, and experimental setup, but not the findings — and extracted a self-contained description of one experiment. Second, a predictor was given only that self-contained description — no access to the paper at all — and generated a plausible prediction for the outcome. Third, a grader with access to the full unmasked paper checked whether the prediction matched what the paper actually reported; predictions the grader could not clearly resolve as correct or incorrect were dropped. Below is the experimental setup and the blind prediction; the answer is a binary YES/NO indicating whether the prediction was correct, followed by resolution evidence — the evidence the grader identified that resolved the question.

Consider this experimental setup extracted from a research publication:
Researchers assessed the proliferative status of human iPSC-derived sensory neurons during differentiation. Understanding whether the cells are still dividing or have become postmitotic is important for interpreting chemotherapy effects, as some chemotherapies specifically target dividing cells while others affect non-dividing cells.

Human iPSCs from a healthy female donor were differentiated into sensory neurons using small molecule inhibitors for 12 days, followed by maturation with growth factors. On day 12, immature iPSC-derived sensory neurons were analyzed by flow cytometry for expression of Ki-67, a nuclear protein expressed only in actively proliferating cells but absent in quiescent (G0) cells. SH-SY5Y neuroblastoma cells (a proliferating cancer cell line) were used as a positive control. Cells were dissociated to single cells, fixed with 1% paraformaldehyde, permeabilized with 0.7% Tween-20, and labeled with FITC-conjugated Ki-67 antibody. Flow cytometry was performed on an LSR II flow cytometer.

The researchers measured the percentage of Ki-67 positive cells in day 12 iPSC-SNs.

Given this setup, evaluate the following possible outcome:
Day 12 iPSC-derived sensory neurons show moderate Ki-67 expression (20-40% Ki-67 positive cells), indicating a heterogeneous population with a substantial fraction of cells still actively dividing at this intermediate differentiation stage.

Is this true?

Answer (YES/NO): NO